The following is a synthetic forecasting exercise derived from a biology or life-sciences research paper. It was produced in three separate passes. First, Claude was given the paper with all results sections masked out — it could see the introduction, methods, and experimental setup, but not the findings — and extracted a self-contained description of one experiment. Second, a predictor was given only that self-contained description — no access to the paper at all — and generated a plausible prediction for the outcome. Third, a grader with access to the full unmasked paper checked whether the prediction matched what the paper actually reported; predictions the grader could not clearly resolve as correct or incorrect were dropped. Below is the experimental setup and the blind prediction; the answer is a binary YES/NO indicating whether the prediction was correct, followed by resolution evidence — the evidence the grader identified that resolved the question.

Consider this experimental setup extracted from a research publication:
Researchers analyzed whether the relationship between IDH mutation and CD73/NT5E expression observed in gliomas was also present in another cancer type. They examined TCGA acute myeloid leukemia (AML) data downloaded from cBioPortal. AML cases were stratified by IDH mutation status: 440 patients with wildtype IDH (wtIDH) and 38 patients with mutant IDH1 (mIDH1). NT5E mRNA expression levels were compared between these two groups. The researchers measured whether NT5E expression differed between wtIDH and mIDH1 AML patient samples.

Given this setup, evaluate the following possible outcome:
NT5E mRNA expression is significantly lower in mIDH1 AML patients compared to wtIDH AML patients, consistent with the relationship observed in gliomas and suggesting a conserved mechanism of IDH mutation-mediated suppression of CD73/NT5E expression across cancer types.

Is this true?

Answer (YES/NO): YES